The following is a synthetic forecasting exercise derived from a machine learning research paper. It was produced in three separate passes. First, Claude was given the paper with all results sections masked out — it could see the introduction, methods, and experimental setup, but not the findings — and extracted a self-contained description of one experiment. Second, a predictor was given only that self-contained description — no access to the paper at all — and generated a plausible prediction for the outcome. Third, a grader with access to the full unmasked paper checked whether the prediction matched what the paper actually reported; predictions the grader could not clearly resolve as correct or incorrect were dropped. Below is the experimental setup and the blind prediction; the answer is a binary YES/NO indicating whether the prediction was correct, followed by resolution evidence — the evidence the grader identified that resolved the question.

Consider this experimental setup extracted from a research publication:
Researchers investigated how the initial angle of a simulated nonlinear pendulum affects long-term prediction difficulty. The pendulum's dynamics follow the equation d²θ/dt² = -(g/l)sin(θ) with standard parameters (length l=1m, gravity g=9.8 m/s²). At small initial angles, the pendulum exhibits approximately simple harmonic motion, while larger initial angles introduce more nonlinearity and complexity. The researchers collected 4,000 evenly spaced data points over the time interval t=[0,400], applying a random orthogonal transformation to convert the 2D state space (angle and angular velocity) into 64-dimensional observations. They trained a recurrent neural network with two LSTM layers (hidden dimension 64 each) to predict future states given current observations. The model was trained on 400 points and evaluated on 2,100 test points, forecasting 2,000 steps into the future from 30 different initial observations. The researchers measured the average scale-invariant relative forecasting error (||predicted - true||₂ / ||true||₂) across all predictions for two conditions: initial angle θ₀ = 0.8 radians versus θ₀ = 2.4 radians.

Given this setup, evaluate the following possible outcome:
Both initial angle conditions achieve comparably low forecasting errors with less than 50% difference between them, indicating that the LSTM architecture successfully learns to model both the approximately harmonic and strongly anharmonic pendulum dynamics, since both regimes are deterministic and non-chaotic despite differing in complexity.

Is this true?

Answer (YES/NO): NO